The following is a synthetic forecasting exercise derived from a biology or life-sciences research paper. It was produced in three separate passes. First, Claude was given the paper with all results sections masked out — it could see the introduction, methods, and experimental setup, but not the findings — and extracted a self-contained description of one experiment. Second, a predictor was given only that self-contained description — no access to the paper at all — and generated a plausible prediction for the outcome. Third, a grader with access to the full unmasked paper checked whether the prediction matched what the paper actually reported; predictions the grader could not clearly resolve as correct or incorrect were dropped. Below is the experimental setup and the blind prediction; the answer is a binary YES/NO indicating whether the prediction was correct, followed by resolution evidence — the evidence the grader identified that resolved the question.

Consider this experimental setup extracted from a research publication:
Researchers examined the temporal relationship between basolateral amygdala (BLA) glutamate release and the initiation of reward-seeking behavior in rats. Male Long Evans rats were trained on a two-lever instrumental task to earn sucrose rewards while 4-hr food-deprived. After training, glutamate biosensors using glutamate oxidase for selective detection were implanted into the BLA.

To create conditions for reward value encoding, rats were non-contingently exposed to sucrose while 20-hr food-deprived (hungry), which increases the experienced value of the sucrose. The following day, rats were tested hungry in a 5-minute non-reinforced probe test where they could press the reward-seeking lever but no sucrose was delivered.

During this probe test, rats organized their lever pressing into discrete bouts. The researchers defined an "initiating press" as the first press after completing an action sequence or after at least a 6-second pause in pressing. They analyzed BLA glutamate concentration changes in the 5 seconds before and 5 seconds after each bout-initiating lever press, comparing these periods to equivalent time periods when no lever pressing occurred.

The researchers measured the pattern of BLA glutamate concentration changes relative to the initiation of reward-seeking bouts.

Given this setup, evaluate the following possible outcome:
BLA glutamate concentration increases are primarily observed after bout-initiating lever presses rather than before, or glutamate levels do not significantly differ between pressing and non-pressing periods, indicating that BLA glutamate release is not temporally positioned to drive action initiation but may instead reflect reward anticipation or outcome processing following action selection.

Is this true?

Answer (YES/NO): NO